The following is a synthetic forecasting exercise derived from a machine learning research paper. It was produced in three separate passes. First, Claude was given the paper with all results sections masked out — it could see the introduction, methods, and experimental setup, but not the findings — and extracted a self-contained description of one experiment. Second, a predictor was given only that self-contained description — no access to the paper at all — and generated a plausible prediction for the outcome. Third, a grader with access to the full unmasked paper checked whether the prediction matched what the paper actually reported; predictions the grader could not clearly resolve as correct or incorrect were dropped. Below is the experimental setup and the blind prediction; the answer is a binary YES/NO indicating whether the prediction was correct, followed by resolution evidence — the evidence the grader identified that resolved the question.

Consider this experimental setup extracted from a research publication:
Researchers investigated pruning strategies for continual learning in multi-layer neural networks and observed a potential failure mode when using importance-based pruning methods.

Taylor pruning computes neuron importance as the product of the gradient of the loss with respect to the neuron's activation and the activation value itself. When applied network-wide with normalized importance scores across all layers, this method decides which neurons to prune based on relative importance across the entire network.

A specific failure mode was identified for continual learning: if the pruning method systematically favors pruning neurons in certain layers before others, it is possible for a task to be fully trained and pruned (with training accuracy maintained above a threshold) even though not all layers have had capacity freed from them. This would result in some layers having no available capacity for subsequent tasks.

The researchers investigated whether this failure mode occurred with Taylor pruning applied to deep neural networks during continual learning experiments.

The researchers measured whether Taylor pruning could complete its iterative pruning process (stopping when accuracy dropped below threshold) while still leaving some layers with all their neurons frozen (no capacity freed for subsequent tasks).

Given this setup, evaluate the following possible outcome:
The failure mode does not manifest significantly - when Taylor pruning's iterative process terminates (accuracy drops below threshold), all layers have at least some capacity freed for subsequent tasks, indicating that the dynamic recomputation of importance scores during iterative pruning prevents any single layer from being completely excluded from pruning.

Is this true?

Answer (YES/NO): NO